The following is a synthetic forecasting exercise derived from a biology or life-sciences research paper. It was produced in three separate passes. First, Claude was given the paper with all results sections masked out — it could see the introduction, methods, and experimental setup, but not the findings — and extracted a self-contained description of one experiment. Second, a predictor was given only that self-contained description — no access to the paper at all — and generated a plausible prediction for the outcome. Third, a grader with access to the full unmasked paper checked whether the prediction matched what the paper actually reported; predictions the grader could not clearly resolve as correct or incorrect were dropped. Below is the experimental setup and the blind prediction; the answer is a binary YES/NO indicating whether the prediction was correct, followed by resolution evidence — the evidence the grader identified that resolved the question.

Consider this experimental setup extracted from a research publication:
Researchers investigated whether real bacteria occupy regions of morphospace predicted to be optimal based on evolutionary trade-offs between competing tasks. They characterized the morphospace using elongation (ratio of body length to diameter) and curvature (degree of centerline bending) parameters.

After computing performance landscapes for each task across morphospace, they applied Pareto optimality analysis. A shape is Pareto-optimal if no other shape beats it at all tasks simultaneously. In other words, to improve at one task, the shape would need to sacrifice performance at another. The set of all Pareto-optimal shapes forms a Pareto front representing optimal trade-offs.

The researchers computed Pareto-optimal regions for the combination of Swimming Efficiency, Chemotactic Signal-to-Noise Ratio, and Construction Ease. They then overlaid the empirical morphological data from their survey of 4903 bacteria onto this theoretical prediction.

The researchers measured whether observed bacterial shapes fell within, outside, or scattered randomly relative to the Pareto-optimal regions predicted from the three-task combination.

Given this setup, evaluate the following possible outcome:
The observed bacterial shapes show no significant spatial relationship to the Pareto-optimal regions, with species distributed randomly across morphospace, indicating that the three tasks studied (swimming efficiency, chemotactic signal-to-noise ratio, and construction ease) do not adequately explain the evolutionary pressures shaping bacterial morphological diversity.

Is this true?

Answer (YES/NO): NO